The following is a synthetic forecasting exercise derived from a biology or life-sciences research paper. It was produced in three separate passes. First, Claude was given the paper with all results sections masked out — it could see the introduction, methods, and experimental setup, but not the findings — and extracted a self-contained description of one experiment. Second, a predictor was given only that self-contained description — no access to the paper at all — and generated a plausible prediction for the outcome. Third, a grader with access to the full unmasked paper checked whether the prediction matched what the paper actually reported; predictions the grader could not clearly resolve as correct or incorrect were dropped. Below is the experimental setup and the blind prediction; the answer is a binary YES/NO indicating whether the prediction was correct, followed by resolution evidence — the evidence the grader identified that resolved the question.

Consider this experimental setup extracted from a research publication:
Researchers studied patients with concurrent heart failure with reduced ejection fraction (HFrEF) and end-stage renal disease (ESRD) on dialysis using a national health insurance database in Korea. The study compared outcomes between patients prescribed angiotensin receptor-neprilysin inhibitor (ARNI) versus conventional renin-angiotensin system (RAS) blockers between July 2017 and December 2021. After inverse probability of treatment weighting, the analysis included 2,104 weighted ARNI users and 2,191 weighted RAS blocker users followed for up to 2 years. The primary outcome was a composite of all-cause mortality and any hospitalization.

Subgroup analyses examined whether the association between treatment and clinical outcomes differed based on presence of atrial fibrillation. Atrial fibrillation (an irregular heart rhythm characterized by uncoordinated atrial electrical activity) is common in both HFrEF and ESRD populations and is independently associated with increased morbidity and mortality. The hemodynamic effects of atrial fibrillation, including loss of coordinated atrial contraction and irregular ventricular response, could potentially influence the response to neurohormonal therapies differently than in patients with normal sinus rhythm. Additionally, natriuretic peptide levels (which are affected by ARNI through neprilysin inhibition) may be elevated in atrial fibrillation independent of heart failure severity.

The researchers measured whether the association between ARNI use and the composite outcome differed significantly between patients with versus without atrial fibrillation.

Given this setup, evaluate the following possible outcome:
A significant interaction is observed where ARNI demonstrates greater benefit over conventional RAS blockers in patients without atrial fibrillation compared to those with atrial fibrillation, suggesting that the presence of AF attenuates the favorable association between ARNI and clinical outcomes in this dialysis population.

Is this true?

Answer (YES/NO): NO